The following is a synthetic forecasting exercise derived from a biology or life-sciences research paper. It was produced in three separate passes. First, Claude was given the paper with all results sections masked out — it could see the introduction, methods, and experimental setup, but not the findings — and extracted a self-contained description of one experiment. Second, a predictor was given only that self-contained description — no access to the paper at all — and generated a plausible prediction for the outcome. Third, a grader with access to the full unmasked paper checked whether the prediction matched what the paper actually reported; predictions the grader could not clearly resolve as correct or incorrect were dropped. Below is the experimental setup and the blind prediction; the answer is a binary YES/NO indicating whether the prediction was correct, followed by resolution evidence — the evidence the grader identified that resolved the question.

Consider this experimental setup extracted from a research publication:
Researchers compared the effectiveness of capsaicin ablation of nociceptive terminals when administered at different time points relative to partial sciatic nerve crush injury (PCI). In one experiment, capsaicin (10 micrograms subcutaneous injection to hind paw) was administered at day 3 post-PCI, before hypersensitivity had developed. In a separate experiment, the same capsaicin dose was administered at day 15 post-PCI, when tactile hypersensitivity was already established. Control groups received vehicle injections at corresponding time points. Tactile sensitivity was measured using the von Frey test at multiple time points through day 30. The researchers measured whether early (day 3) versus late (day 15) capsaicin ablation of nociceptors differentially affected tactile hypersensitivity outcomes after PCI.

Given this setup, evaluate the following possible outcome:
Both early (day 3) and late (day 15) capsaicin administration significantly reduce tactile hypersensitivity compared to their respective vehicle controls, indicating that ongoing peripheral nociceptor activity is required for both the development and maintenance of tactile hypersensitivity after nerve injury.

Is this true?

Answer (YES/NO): NO